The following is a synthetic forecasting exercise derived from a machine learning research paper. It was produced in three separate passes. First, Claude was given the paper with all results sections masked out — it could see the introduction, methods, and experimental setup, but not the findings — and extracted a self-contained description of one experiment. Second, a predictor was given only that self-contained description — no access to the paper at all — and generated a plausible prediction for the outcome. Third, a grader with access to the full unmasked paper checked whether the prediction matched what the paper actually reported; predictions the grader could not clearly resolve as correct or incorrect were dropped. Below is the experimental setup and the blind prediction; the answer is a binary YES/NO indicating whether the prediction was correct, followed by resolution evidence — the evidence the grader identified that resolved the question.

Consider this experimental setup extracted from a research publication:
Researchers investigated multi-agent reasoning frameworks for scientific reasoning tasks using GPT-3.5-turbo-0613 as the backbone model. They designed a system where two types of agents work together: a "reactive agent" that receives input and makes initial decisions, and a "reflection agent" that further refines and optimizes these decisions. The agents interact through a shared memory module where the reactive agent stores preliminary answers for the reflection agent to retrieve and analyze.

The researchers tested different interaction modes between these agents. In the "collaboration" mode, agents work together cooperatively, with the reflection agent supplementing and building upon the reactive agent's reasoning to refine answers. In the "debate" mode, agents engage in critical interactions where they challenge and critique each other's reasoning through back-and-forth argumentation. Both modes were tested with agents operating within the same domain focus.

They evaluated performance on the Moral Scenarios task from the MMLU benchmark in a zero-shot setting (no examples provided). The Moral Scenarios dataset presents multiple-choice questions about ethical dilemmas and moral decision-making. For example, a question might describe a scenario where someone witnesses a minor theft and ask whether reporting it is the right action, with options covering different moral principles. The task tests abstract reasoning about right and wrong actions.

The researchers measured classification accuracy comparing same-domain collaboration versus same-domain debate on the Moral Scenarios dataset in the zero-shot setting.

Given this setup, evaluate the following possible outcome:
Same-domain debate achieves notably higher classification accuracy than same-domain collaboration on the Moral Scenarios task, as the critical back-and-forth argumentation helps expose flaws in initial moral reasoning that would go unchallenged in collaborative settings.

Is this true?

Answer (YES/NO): NO